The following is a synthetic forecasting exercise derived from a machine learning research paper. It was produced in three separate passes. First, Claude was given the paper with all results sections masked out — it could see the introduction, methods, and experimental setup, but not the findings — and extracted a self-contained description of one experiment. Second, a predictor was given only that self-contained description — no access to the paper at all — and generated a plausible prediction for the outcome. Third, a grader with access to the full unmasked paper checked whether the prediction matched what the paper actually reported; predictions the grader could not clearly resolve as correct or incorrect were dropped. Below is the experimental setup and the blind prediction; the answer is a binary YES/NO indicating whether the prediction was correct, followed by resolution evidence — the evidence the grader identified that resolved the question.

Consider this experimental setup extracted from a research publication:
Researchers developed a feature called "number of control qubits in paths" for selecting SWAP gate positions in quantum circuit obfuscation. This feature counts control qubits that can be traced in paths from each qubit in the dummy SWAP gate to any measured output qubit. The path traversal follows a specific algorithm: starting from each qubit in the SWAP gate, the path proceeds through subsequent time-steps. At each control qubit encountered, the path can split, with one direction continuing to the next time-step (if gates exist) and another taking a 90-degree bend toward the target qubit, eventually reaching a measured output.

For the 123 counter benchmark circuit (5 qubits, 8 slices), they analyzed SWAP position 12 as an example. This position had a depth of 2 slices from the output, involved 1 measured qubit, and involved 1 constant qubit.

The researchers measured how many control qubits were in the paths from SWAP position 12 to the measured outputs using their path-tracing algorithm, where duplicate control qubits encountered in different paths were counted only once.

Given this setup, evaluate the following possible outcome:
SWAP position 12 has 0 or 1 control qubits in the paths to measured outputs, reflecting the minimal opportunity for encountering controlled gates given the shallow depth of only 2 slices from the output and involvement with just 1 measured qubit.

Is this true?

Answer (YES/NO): NO